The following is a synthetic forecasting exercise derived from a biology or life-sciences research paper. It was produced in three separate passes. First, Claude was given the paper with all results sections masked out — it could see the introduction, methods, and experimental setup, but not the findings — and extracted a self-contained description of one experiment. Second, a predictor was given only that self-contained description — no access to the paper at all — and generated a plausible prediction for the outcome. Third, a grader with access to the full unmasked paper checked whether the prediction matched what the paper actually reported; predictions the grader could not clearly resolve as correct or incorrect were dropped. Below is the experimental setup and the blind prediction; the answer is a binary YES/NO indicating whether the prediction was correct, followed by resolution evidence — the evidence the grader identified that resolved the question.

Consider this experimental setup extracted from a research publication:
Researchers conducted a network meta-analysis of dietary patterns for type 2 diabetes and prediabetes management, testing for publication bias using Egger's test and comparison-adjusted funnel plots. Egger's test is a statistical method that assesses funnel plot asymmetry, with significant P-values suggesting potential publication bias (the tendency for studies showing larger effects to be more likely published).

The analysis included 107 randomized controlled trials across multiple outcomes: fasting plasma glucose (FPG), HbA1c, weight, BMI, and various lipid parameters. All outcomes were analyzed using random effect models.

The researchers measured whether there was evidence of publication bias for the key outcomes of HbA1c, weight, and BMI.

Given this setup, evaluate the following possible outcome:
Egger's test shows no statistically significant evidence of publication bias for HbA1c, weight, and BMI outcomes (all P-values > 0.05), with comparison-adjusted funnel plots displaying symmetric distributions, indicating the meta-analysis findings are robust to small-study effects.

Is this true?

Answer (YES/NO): NO